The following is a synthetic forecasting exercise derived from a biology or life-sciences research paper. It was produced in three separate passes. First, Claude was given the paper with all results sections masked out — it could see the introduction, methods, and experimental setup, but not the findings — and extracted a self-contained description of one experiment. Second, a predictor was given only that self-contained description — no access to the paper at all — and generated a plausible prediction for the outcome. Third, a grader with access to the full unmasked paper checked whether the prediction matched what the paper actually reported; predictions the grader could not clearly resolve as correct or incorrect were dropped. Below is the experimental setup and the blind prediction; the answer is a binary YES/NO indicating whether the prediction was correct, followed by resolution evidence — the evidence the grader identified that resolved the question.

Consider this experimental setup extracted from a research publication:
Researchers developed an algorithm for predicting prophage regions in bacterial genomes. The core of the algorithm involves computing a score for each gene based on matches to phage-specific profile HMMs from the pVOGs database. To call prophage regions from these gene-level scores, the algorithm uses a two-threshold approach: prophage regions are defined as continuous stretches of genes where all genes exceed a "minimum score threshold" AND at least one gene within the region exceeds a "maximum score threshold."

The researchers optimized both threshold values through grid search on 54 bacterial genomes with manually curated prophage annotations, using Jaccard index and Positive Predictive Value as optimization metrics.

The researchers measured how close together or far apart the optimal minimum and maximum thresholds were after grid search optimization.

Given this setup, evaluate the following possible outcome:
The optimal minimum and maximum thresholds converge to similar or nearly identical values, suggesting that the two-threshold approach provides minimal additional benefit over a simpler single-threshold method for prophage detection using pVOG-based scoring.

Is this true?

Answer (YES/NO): YES